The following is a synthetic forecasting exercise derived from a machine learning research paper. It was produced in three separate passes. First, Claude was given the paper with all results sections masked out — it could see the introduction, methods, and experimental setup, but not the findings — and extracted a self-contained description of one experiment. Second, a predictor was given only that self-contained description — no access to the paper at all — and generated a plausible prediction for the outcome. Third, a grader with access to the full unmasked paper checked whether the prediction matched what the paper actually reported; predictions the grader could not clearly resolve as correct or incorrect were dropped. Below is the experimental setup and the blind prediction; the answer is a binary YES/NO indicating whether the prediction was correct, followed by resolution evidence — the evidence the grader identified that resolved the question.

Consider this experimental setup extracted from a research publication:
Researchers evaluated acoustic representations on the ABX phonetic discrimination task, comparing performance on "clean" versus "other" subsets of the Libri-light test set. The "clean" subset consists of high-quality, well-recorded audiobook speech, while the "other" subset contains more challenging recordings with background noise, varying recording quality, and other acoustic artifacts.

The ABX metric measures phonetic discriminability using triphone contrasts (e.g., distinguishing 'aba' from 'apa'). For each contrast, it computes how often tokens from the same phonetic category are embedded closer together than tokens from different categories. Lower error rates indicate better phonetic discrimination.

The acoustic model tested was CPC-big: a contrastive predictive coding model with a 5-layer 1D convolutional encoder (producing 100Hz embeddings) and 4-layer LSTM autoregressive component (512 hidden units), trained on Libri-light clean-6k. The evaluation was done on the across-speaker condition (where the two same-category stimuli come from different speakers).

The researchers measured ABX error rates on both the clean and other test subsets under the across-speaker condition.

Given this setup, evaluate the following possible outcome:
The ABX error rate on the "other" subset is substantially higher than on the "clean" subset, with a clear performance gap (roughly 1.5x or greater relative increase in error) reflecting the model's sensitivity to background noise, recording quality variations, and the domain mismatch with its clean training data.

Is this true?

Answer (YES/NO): YES